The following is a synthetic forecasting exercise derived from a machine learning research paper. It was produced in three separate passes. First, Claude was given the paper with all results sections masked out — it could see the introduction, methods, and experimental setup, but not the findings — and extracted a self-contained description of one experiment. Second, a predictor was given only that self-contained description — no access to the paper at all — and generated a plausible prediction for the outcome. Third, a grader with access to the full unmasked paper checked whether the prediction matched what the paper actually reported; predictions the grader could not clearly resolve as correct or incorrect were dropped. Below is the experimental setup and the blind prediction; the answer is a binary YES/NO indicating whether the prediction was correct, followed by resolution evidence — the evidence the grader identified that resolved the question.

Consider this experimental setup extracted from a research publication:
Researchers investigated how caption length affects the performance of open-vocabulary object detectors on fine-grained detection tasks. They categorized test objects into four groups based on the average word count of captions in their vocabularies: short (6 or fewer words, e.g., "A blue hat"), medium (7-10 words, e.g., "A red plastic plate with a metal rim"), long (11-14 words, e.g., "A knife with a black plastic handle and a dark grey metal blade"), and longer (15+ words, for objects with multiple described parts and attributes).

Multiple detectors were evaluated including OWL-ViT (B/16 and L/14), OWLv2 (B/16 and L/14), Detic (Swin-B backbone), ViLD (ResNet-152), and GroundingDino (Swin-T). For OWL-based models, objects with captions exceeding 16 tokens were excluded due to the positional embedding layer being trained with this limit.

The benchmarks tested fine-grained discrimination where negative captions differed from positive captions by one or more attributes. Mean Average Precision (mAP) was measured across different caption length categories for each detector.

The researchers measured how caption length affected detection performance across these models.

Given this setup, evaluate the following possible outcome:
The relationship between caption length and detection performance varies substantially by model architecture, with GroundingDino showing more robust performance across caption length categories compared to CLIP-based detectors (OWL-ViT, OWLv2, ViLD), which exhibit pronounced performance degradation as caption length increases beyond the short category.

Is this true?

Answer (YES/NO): NO